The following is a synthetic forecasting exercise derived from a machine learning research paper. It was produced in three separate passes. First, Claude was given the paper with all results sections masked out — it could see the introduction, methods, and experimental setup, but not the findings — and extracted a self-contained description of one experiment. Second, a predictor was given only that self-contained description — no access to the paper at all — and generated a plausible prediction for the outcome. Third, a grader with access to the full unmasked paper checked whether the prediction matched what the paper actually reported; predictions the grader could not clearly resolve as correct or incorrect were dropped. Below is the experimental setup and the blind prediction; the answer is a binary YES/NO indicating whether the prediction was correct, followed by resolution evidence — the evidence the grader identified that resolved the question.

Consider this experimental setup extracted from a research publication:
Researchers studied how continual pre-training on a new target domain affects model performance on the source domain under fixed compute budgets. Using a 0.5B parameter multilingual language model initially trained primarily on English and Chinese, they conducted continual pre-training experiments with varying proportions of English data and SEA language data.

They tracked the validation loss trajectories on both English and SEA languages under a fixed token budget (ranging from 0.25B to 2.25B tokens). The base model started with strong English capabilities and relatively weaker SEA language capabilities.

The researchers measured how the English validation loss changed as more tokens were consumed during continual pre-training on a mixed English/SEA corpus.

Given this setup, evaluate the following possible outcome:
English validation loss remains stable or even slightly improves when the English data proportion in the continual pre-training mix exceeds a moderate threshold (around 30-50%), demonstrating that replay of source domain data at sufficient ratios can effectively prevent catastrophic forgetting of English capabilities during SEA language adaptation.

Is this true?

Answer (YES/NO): NO